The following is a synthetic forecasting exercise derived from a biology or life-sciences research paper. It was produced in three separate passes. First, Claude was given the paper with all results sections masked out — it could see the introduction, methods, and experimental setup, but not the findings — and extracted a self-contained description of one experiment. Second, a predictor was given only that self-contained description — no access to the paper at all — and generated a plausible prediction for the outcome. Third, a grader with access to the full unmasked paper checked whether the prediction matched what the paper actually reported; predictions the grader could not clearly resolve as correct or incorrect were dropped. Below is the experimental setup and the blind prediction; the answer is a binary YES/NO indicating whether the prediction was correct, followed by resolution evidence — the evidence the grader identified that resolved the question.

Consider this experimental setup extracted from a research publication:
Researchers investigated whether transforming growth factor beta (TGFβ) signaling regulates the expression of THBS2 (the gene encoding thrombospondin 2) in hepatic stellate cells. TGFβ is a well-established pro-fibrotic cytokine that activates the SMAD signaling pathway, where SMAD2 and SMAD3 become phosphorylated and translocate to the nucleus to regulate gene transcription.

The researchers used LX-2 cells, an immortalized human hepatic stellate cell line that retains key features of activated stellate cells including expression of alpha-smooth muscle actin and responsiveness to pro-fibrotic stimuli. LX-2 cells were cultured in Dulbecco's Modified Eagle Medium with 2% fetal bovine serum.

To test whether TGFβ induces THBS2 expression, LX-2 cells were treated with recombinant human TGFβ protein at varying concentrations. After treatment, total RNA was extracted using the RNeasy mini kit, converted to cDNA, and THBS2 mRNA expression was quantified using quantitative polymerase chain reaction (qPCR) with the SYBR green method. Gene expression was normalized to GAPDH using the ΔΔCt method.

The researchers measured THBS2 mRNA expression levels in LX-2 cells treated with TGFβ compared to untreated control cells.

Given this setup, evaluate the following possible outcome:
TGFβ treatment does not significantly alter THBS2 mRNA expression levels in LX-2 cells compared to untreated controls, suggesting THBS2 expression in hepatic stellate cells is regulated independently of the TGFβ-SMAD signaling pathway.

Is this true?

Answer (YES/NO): NO